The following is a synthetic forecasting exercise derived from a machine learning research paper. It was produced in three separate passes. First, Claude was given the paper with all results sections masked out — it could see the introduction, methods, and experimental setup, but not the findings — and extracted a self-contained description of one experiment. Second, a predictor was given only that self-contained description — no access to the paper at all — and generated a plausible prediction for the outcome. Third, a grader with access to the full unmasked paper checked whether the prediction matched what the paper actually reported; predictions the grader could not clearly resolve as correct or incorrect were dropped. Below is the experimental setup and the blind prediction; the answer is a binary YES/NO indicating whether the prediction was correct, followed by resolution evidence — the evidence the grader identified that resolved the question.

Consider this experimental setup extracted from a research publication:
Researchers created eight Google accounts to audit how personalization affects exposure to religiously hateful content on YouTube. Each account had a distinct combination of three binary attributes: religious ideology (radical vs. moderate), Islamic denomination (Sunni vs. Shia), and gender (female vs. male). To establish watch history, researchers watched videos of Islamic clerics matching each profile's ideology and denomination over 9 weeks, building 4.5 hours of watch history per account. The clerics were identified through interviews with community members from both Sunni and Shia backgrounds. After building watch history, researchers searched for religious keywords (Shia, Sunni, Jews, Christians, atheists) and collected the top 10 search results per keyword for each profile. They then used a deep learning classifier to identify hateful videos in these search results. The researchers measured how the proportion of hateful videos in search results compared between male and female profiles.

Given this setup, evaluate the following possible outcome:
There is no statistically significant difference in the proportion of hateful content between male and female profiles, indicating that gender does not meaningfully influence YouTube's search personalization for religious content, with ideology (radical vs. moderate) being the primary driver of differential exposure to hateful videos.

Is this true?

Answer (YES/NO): NO